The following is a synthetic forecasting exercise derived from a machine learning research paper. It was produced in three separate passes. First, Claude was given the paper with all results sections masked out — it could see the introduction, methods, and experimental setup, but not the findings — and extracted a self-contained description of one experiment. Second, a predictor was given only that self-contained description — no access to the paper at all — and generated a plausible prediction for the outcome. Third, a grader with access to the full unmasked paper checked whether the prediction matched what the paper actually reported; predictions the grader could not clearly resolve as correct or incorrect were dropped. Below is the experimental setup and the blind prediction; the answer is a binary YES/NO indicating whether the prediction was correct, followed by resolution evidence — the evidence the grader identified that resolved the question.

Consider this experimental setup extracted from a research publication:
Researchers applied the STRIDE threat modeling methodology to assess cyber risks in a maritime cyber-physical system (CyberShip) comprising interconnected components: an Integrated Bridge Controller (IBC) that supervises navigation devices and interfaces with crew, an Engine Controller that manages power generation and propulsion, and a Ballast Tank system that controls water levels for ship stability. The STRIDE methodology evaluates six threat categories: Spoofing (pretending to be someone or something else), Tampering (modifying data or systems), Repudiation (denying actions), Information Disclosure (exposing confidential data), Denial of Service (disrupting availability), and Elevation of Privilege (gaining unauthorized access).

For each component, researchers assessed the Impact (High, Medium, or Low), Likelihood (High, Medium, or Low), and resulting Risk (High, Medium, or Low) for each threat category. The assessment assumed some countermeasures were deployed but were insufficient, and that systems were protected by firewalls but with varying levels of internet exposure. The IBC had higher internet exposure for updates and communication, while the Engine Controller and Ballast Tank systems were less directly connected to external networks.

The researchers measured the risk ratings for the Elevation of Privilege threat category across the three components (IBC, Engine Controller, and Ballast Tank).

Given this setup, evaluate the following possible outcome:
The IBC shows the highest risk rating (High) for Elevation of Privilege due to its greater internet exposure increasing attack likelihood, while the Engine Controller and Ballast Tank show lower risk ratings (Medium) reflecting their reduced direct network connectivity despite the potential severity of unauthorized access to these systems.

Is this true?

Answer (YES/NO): YES